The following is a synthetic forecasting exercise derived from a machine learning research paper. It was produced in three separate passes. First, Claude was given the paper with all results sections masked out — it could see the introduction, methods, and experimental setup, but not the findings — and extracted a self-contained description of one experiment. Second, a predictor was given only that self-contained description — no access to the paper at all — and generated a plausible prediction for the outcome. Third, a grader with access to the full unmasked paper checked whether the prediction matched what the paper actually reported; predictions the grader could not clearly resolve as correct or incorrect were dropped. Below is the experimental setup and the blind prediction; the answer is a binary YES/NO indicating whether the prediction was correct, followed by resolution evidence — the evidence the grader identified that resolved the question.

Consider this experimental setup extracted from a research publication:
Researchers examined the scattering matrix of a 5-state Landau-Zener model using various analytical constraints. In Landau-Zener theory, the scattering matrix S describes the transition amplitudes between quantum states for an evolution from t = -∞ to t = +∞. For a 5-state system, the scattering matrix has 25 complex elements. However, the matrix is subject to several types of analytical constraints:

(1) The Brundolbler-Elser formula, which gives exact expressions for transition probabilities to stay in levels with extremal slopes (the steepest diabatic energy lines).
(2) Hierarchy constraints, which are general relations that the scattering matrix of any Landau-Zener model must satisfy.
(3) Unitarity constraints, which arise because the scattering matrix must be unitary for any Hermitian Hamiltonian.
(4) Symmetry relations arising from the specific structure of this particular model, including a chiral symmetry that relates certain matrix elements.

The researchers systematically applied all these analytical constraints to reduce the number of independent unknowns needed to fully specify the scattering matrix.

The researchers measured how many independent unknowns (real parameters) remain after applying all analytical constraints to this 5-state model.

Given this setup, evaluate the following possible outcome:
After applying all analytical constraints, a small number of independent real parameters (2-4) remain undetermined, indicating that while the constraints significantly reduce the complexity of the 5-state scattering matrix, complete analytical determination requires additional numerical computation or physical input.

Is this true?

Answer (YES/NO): YES